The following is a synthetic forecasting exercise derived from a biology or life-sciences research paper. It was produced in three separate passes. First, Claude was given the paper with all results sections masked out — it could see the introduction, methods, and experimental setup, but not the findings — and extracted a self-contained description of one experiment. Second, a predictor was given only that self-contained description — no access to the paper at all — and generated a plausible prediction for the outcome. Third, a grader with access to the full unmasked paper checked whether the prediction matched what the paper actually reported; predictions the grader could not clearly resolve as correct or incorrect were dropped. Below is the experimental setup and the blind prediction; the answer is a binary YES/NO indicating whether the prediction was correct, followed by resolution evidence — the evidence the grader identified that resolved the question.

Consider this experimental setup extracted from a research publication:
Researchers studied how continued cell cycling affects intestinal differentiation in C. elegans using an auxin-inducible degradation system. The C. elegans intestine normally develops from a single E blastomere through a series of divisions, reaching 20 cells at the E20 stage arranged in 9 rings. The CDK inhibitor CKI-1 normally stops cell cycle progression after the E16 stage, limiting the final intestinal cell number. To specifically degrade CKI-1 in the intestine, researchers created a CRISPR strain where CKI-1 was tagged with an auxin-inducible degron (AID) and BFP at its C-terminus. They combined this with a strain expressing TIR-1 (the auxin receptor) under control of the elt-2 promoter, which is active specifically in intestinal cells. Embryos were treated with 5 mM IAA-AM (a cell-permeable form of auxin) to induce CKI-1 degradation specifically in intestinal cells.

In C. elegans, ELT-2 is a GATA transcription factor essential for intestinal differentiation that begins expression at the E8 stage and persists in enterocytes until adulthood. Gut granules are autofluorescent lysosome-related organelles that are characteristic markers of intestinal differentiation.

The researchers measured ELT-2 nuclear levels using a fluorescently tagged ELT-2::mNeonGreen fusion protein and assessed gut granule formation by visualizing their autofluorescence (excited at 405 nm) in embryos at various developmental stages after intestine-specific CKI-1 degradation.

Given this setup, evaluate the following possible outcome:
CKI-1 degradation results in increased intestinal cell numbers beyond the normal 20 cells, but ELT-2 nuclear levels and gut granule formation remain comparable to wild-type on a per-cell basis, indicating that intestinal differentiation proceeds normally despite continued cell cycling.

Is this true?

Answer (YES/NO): YES